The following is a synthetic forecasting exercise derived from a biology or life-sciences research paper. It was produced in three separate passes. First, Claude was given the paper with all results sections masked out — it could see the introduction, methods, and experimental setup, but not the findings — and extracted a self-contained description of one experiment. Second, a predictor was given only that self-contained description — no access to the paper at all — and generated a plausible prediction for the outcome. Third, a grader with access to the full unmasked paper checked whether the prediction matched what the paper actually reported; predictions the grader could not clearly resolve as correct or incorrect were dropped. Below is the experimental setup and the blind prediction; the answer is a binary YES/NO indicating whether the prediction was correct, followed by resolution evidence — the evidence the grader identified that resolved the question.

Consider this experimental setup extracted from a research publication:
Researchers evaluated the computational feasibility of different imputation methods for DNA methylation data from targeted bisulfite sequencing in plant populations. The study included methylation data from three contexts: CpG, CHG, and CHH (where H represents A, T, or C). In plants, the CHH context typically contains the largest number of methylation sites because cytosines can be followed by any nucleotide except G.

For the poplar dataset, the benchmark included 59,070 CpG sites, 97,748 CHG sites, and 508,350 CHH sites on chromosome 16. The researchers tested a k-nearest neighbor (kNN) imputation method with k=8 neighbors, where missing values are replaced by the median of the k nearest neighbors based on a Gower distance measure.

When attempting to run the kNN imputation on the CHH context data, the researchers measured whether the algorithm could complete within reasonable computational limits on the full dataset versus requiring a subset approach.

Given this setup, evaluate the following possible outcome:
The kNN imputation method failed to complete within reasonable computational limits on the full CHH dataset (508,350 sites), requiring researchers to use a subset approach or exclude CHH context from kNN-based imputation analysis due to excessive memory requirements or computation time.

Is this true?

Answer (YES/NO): YES